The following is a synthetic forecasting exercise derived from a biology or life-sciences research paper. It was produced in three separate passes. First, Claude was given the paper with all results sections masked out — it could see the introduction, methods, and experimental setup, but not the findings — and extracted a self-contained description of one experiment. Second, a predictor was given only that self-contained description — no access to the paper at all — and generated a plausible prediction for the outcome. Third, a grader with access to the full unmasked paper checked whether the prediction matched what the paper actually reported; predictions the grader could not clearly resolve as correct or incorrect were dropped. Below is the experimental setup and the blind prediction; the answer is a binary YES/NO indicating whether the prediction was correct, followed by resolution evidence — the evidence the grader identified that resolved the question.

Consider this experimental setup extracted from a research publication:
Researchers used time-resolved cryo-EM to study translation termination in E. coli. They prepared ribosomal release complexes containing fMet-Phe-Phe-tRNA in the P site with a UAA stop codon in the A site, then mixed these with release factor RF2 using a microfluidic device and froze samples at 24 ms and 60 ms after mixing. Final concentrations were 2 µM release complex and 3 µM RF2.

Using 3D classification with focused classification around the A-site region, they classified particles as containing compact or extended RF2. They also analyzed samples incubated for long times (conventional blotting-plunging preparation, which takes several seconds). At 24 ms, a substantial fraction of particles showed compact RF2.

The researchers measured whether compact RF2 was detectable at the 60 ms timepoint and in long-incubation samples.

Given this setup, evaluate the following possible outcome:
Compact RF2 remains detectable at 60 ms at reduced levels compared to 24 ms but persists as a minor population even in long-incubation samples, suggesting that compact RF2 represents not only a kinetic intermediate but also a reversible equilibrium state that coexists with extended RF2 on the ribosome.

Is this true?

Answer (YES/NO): NO